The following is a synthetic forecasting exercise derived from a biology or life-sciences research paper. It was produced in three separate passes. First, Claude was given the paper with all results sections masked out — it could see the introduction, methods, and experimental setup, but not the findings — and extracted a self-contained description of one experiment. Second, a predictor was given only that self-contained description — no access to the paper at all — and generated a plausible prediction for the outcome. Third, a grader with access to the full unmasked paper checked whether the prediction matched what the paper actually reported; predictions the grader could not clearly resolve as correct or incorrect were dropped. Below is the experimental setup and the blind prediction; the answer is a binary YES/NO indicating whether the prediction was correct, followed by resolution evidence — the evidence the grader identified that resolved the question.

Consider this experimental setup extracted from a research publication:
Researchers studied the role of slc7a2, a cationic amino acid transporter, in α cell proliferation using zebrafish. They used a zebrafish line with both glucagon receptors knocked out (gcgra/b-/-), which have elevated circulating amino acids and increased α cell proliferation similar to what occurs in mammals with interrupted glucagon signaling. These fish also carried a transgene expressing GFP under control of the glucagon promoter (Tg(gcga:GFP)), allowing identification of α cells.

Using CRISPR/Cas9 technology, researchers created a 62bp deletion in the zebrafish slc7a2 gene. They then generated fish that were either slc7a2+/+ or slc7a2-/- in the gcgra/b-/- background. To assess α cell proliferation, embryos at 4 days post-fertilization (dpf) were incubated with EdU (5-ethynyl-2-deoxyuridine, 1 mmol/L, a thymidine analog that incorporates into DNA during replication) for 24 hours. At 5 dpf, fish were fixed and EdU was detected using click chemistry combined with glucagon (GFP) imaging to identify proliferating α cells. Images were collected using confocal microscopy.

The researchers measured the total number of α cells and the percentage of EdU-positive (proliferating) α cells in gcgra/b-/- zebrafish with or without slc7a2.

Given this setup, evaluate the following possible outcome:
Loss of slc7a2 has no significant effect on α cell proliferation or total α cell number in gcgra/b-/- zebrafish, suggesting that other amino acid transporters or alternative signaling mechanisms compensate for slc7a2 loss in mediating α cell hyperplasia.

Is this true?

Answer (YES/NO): NO